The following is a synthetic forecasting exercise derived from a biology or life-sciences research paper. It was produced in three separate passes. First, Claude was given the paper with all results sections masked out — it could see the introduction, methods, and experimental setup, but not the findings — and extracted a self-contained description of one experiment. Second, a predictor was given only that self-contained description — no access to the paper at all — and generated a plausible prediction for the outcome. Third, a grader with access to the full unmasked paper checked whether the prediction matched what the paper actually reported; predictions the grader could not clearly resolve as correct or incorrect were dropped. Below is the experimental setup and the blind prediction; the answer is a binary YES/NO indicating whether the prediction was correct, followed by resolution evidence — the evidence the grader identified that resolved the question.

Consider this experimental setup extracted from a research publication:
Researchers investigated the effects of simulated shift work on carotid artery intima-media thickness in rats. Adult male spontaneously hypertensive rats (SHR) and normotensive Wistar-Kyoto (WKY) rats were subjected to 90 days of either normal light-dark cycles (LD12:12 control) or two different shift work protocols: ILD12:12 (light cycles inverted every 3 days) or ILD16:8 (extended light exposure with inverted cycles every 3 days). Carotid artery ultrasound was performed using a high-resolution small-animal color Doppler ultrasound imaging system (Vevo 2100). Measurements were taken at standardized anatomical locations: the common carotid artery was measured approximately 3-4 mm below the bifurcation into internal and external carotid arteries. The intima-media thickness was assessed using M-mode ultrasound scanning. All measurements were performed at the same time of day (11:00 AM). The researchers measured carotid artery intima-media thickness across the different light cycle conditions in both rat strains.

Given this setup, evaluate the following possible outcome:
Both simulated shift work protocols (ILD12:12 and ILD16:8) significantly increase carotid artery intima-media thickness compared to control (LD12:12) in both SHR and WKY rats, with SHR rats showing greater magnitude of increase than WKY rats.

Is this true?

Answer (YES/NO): NO